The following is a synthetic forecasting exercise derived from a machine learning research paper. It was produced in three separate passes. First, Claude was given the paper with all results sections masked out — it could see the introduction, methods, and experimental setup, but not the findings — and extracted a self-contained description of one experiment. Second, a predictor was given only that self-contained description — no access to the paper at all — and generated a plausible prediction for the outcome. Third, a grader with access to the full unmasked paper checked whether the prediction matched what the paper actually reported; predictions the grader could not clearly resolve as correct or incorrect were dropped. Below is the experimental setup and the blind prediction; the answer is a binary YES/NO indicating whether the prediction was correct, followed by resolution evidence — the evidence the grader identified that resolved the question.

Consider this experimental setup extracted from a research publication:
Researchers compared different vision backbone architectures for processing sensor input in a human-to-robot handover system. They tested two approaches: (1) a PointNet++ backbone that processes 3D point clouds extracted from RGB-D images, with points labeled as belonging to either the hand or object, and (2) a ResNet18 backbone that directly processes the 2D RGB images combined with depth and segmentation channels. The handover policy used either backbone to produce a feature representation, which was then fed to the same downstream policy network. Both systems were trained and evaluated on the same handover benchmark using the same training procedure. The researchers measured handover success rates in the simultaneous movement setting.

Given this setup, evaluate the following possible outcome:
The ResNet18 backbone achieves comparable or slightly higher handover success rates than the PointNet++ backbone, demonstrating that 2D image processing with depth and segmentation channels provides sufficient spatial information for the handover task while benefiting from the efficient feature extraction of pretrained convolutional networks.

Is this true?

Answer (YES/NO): NO